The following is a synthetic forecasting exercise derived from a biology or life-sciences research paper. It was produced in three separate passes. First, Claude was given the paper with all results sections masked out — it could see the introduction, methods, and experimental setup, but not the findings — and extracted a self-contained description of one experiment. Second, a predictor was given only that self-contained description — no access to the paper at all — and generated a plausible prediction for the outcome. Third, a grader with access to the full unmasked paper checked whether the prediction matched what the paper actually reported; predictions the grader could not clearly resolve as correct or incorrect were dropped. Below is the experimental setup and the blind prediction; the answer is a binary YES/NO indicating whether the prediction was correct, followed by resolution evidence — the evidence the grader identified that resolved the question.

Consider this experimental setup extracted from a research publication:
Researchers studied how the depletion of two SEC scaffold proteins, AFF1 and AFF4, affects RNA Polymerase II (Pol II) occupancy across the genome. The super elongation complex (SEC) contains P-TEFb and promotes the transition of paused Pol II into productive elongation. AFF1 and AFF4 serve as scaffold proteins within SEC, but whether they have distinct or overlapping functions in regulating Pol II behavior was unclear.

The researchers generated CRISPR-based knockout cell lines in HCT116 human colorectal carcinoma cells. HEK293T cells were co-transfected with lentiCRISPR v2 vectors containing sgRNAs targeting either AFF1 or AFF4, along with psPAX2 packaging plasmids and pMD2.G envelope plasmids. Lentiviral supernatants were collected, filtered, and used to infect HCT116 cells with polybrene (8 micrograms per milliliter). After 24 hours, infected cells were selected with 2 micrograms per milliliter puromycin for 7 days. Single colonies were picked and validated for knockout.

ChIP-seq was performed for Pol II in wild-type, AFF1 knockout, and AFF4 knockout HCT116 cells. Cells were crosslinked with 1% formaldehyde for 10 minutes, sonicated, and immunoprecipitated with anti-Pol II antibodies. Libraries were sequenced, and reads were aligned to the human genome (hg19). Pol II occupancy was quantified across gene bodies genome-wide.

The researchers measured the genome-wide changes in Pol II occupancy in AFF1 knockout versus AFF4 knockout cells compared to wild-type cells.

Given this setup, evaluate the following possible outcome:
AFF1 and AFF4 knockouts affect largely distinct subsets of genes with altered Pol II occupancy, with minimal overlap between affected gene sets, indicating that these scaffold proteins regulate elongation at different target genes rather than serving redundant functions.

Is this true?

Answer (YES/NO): NO